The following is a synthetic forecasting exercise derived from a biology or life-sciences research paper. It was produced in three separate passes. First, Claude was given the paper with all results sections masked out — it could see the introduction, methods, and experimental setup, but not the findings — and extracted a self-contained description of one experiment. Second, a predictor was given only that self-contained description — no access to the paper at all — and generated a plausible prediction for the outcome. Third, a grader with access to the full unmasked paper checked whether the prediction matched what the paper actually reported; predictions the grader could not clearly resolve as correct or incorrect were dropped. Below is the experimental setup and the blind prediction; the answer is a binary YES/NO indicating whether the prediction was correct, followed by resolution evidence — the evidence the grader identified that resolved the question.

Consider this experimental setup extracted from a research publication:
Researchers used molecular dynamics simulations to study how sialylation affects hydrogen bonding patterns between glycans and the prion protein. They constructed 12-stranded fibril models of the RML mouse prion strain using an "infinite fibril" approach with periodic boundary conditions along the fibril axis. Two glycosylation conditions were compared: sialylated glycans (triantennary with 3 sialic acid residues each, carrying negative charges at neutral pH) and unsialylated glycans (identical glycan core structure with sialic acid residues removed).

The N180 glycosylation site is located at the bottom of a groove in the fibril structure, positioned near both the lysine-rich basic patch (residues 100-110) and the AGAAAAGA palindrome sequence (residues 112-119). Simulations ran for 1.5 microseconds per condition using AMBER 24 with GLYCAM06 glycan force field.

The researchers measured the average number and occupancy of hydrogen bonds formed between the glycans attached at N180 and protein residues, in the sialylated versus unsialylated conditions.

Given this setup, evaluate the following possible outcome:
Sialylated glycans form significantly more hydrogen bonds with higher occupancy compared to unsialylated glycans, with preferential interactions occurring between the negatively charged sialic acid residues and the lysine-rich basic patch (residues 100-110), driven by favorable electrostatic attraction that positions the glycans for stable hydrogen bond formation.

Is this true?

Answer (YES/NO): YES